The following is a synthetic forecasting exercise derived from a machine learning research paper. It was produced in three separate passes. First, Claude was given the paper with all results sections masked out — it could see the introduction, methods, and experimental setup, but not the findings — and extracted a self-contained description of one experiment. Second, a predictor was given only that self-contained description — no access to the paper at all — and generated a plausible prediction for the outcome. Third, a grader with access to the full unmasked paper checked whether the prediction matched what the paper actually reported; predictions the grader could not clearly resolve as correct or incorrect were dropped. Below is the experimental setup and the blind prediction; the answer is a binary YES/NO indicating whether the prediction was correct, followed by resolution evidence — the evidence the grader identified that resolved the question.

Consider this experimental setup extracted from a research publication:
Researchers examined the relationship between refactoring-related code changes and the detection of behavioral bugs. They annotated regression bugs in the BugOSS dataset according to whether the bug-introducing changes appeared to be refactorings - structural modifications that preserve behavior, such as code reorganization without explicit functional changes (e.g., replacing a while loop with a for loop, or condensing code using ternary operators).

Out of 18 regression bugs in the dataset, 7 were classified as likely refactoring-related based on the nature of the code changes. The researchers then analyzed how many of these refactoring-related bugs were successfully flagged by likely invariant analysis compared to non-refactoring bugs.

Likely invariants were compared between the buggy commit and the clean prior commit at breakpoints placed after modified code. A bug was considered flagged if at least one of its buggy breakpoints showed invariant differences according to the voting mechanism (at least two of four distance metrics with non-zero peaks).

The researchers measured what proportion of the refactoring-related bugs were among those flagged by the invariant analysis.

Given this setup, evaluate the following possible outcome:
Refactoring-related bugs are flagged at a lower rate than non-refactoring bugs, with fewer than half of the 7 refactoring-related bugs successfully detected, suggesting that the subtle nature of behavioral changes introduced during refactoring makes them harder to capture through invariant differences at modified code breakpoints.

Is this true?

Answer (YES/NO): NO